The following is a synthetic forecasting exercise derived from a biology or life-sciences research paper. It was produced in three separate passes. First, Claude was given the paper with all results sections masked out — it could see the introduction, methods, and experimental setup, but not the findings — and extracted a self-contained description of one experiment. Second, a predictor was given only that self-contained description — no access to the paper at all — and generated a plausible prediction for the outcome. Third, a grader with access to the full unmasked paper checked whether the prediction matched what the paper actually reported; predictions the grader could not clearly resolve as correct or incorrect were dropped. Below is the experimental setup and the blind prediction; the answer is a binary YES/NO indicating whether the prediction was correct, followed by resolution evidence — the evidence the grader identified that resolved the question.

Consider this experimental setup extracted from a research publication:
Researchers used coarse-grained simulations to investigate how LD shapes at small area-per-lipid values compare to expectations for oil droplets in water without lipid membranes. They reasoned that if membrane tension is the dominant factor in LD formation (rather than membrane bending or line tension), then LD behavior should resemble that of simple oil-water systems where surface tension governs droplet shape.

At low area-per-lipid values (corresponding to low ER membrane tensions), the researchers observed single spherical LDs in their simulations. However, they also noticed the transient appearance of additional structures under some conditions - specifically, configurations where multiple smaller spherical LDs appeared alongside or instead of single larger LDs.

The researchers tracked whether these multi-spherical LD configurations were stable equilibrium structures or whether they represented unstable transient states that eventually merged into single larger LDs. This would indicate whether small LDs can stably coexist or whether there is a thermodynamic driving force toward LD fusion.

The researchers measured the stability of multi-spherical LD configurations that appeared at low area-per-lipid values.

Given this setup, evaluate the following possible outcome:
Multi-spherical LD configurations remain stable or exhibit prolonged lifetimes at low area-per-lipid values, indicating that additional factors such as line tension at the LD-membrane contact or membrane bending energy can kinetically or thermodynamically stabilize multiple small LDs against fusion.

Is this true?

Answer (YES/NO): NO